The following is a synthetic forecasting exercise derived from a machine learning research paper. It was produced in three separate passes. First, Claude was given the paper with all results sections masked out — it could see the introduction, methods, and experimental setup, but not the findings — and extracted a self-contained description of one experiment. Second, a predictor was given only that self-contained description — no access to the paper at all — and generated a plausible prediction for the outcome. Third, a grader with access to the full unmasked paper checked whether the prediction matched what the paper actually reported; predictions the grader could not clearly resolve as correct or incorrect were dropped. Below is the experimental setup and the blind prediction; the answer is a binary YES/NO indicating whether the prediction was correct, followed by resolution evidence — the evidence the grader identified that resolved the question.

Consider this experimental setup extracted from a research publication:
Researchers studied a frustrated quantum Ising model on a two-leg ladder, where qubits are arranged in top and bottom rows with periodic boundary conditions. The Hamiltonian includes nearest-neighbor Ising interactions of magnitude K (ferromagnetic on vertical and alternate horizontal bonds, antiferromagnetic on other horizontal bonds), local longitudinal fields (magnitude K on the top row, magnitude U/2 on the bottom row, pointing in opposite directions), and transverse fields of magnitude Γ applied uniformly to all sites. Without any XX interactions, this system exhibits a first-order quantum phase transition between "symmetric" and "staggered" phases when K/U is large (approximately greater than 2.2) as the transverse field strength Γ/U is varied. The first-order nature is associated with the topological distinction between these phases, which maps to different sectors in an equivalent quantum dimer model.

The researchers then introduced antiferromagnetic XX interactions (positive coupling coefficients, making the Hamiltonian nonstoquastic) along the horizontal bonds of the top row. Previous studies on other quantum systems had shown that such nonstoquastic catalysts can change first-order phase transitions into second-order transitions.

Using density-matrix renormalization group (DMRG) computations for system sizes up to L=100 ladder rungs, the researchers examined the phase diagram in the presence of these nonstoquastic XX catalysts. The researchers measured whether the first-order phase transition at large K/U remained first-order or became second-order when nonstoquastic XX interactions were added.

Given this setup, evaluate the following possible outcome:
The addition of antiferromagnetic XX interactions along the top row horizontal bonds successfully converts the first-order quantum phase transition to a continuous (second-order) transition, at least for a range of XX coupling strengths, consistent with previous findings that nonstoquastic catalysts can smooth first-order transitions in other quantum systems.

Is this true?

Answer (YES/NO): NO